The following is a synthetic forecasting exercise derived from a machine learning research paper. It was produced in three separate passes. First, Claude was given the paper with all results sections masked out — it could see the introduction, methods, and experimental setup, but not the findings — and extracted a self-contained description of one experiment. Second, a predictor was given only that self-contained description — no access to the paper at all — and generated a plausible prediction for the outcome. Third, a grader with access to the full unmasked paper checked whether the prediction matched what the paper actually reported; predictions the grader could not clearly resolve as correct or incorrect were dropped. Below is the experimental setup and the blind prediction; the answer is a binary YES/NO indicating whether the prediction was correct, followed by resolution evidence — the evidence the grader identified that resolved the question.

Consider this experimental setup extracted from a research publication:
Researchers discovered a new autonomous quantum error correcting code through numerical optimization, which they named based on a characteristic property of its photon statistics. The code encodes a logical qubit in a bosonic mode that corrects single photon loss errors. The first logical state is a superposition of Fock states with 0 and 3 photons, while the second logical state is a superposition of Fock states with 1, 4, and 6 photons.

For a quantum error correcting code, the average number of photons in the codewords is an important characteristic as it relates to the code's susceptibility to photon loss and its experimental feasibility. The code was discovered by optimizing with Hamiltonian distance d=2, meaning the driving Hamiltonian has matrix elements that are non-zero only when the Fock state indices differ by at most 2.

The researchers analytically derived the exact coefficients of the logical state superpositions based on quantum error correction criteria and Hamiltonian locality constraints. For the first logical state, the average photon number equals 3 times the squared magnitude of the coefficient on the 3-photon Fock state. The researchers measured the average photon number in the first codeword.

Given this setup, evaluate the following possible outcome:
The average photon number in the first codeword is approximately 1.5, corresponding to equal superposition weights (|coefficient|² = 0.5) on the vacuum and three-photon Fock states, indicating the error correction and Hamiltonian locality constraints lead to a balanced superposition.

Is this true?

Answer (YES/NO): NO